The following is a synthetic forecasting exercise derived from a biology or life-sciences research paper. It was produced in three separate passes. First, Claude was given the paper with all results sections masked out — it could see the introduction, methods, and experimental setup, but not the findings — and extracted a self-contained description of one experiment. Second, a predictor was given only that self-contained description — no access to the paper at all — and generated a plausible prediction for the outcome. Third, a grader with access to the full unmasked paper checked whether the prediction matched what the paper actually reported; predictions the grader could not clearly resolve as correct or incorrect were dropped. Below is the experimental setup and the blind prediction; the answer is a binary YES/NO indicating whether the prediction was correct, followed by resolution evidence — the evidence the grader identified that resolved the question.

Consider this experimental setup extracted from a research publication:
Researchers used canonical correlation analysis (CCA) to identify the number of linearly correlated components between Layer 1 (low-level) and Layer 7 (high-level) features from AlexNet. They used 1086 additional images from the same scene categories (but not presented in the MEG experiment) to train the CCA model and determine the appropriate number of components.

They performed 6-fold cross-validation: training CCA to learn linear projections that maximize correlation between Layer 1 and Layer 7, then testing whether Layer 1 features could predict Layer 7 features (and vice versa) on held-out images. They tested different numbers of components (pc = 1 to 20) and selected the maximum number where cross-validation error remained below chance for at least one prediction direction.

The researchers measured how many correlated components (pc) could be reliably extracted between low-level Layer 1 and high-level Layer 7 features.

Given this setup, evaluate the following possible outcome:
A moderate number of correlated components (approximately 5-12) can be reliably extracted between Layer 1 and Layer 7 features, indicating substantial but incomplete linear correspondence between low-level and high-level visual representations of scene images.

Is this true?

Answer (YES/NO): YES